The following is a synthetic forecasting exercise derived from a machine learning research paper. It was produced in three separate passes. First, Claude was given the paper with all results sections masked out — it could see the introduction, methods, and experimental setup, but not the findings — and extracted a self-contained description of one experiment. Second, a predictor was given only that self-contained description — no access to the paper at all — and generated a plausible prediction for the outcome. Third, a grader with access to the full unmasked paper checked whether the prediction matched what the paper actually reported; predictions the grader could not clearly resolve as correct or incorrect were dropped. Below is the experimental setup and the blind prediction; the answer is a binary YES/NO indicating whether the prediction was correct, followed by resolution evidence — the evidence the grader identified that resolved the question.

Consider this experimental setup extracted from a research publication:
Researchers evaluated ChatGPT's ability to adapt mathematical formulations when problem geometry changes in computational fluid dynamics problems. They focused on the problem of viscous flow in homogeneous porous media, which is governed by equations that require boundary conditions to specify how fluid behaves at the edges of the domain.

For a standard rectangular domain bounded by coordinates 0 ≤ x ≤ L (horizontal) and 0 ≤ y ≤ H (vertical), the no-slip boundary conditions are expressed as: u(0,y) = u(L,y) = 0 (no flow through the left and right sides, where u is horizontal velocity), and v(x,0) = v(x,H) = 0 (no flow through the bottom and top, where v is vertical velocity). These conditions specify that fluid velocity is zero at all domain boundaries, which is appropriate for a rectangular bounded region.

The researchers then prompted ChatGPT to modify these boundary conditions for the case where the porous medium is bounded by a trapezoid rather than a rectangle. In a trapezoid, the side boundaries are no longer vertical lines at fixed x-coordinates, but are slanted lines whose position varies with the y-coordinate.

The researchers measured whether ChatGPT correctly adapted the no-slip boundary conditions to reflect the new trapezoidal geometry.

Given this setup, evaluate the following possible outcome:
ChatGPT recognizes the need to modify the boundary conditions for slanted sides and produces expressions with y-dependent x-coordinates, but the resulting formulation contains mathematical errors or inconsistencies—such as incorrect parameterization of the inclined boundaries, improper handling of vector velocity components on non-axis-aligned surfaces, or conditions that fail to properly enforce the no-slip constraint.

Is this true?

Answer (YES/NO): NO